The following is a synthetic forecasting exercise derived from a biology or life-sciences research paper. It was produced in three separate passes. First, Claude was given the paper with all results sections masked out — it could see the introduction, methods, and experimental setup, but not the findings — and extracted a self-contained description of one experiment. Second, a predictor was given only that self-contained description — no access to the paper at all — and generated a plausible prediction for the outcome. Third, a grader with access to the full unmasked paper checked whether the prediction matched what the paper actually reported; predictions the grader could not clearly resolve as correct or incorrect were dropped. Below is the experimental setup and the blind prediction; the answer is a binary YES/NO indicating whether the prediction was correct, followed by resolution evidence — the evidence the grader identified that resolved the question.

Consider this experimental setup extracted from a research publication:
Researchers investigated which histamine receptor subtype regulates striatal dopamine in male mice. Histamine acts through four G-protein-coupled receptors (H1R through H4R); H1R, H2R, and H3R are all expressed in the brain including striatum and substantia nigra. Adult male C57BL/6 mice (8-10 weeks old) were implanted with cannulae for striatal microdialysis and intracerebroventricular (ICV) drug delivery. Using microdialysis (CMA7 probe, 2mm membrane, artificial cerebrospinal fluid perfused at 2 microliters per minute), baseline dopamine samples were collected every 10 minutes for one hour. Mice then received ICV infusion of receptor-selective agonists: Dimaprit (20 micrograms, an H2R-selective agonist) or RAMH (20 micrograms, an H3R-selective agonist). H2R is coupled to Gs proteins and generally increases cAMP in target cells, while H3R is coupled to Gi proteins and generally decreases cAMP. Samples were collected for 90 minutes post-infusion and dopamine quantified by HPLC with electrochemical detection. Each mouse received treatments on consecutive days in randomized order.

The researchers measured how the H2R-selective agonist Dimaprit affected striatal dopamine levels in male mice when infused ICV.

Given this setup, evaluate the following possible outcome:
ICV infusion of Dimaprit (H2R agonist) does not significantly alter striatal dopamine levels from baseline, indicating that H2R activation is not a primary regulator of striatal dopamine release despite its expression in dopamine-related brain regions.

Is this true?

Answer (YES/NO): NO